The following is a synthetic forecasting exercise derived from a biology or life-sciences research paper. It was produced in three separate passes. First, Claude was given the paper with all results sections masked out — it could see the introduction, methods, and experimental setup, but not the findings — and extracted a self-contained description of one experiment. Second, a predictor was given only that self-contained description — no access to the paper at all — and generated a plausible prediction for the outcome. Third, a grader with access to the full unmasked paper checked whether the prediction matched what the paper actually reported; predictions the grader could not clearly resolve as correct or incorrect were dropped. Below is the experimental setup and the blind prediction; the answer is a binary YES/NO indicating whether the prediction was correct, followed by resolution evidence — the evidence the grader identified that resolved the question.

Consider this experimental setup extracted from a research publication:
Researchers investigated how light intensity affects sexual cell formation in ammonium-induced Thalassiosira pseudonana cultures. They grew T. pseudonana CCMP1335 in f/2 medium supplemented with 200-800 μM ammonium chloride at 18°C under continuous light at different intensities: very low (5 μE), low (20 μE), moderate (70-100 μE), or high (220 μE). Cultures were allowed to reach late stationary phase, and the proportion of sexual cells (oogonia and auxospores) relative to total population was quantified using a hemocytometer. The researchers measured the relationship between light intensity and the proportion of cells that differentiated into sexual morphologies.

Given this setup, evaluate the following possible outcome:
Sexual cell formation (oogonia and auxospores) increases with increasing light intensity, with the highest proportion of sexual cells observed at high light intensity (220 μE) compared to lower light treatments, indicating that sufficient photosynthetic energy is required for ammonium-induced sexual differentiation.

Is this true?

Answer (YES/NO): NO